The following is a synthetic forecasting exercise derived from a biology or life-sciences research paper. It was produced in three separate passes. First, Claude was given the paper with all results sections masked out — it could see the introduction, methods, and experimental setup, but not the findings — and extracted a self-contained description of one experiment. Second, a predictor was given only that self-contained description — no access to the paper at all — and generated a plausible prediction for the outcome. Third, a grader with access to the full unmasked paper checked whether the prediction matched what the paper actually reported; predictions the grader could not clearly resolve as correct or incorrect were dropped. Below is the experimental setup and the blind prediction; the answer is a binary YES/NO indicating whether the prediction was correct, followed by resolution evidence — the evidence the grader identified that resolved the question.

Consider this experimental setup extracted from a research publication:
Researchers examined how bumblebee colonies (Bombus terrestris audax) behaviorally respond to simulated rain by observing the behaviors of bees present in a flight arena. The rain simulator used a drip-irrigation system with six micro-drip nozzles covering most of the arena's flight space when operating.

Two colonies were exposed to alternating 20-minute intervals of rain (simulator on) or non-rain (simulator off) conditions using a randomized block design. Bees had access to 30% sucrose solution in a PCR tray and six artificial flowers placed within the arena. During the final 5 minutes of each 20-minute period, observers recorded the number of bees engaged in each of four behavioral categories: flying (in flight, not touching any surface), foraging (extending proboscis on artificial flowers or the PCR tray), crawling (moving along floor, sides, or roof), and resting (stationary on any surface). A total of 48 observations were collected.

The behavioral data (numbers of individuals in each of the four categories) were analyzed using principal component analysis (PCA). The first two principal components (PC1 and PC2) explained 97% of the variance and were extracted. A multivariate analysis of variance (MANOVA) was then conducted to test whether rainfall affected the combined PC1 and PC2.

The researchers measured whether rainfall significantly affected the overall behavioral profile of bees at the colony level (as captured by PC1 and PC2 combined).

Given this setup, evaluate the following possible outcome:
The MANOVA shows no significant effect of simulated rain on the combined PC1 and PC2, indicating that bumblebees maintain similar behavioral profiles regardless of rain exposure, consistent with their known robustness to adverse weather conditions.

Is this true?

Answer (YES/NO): NO